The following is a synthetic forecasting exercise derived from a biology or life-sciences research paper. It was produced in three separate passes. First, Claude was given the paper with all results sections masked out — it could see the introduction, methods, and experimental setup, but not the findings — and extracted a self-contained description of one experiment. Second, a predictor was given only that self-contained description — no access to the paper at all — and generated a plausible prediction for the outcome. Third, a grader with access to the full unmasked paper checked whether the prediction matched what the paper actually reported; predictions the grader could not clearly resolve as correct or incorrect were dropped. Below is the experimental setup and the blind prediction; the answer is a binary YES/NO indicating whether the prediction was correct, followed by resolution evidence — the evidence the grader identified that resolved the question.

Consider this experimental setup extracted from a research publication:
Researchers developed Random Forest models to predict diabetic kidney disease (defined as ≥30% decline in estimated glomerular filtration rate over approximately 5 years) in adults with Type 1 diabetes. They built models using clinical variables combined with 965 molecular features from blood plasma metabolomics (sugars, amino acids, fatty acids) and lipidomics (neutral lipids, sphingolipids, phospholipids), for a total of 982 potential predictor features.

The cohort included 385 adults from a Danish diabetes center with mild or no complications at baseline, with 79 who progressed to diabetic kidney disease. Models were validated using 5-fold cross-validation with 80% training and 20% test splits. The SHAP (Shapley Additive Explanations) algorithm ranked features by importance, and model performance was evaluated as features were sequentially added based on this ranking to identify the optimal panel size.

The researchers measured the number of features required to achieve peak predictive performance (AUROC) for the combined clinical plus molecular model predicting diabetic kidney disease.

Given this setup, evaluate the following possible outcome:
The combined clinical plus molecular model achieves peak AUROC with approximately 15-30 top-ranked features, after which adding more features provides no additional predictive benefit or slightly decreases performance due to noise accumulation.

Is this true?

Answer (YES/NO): NO